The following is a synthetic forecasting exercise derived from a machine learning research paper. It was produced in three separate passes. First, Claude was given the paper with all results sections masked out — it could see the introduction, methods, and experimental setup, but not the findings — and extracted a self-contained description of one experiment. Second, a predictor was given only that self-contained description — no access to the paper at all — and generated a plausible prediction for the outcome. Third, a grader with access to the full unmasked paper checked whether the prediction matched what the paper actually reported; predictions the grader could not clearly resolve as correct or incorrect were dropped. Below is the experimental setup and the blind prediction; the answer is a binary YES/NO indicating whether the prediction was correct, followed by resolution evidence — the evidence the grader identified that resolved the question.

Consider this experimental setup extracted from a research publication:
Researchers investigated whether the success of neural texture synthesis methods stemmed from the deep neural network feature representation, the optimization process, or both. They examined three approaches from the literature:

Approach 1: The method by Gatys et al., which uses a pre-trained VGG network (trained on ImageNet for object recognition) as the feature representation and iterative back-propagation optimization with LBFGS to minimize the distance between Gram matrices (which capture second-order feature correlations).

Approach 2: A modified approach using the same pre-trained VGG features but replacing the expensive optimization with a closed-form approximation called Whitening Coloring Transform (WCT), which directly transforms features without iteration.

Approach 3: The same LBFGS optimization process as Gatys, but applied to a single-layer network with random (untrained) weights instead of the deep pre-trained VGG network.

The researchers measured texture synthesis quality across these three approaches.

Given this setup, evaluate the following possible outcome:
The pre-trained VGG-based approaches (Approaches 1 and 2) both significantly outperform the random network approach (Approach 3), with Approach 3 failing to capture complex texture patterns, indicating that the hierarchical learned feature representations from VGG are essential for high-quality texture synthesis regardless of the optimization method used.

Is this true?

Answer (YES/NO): NO